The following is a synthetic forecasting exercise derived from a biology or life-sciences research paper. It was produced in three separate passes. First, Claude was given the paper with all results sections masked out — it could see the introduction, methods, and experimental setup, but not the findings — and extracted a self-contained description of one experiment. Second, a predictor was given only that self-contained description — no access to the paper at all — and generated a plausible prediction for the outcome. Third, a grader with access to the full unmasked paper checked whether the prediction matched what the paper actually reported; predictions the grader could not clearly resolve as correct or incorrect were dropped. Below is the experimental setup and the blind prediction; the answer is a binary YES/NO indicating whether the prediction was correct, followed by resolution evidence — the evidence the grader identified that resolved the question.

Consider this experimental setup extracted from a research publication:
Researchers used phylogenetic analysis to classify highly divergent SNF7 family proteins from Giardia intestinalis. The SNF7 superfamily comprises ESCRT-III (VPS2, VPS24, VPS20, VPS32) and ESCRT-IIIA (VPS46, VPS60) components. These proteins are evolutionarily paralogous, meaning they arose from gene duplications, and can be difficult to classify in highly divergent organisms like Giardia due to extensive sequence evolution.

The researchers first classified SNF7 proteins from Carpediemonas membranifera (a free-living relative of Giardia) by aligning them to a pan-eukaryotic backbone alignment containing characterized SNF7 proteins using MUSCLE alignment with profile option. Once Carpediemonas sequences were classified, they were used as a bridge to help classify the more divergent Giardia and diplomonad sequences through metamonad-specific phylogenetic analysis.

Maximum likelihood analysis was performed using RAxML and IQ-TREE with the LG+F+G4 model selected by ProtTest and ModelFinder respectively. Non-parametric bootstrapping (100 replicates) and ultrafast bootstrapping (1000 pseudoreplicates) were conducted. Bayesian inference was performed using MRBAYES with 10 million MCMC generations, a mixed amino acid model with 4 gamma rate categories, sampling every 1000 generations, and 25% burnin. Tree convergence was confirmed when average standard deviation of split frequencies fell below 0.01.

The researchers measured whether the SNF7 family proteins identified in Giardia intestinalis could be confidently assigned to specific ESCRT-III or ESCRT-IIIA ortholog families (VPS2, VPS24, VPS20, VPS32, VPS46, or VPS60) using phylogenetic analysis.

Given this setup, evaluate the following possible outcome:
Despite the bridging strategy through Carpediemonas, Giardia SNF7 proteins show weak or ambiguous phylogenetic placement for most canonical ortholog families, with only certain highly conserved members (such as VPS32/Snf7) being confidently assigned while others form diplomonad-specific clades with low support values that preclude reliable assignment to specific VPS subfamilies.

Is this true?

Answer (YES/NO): NO